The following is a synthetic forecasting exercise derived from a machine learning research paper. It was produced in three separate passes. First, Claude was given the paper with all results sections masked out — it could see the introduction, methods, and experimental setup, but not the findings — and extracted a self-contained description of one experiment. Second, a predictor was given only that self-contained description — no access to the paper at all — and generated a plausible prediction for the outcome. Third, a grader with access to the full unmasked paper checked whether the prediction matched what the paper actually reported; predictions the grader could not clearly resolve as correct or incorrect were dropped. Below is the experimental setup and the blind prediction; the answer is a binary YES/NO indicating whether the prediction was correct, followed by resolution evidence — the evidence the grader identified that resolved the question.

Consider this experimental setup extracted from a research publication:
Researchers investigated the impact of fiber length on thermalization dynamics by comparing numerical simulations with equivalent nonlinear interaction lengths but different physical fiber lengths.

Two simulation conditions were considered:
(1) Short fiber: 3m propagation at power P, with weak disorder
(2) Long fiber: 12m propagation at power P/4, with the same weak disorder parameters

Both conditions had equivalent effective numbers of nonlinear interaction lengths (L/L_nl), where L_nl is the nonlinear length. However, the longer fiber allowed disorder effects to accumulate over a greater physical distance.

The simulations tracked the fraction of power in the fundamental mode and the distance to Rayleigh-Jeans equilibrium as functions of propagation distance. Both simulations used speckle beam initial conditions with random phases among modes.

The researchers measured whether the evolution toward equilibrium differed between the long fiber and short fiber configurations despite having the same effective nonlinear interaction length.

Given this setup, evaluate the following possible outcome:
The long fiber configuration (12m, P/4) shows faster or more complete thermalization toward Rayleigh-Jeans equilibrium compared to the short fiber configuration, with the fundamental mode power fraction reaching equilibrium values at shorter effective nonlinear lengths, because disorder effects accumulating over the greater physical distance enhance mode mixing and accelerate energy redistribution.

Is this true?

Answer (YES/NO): YES